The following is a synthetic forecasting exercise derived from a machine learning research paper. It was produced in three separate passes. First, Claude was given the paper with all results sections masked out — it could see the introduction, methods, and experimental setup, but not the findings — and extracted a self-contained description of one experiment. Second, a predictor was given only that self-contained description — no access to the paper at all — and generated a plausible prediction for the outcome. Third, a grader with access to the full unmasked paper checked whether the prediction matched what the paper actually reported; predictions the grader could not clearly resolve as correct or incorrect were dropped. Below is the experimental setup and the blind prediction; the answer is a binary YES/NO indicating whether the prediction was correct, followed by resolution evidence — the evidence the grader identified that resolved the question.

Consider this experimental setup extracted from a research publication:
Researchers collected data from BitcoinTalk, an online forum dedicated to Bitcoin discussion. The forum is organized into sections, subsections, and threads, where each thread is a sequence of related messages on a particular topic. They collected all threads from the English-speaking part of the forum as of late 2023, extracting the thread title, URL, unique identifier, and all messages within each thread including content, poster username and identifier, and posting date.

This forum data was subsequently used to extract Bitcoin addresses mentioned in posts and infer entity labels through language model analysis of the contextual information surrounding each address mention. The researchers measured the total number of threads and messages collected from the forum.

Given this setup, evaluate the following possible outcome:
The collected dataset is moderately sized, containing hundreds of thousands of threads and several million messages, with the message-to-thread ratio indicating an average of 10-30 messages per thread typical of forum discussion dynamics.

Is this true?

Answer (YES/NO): YES